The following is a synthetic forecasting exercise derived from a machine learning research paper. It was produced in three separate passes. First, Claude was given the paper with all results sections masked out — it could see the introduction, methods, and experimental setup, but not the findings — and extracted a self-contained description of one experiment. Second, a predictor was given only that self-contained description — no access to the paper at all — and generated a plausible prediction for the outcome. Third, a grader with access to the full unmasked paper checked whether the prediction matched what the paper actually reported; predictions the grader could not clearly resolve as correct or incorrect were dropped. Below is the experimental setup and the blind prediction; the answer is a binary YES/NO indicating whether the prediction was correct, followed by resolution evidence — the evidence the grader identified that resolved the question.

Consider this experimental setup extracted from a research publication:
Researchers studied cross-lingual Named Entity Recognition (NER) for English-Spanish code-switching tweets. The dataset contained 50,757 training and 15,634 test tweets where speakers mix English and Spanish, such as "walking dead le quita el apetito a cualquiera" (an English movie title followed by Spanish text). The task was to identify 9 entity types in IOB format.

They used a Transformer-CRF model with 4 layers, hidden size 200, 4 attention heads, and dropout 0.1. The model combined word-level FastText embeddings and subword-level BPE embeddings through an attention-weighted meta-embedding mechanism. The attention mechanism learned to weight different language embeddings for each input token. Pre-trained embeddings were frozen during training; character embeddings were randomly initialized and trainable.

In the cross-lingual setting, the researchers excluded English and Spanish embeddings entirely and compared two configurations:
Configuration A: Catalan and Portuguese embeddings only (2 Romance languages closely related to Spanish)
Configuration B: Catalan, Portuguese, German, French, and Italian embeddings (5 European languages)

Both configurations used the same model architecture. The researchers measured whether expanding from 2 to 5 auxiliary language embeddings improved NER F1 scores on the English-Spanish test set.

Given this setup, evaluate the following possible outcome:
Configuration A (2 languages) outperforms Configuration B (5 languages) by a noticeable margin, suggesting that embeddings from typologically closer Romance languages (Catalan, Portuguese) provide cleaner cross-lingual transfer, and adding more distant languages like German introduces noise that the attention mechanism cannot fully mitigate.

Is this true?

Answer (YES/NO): NO